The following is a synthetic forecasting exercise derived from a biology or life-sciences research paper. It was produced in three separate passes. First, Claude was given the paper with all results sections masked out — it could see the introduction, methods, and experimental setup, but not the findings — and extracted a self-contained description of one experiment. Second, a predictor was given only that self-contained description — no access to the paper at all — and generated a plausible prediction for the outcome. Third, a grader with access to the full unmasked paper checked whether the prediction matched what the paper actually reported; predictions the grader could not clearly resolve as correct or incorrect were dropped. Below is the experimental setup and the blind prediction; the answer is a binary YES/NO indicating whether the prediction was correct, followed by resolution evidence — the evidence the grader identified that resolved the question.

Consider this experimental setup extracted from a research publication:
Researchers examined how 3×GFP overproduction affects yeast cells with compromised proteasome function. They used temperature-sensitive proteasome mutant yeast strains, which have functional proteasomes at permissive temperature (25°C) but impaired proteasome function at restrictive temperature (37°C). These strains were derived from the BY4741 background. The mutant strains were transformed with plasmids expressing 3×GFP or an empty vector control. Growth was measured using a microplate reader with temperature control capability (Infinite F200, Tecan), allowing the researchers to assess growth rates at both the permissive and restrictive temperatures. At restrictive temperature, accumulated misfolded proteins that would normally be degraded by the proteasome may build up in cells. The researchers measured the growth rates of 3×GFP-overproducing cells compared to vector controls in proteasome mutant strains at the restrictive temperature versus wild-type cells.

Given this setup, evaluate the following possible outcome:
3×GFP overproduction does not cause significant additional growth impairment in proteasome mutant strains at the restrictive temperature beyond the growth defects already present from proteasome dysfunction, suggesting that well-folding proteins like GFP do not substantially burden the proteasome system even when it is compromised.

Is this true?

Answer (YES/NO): NO